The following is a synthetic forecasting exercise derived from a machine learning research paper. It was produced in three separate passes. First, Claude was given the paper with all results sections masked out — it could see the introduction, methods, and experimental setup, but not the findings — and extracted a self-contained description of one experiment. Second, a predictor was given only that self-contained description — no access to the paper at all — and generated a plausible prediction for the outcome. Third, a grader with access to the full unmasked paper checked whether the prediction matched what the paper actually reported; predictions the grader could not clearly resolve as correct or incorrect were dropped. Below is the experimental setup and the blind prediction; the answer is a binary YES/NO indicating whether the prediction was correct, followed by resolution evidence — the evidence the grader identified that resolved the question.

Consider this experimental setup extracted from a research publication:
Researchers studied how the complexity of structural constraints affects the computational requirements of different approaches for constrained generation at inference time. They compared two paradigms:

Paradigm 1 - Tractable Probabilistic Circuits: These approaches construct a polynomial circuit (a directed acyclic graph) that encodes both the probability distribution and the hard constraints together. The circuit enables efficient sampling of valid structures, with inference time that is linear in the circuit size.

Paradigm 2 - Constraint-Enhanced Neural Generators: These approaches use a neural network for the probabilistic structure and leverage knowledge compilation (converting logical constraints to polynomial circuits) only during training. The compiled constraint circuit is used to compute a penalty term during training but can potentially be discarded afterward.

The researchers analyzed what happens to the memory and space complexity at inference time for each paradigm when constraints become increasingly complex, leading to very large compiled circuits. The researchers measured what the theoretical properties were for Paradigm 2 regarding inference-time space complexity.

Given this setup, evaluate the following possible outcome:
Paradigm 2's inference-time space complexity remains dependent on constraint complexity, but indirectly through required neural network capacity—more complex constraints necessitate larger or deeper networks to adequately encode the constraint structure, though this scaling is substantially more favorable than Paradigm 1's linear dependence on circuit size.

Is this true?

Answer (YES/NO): NO